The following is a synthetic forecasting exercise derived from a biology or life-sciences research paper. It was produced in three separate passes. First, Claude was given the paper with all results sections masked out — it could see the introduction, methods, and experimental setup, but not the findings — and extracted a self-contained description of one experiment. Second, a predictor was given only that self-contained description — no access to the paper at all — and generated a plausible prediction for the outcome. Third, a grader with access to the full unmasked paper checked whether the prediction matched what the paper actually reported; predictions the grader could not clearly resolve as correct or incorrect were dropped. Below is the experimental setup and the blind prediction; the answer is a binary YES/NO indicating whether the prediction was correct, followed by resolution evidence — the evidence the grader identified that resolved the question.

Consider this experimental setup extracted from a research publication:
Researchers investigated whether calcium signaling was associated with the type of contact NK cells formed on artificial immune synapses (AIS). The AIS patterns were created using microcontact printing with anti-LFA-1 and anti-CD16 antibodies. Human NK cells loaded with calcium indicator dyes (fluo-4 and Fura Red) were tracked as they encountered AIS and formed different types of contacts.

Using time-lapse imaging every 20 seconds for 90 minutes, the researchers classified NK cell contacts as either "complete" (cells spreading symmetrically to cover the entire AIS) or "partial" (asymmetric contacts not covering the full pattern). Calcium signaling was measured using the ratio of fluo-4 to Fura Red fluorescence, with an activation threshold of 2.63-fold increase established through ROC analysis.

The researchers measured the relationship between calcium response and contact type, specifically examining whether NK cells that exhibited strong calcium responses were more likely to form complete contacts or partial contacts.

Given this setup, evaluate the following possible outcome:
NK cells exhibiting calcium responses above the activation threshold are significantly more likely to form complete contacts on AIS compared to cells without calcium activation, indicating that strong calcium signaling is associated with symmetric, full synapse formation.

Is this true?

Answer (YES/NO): YES